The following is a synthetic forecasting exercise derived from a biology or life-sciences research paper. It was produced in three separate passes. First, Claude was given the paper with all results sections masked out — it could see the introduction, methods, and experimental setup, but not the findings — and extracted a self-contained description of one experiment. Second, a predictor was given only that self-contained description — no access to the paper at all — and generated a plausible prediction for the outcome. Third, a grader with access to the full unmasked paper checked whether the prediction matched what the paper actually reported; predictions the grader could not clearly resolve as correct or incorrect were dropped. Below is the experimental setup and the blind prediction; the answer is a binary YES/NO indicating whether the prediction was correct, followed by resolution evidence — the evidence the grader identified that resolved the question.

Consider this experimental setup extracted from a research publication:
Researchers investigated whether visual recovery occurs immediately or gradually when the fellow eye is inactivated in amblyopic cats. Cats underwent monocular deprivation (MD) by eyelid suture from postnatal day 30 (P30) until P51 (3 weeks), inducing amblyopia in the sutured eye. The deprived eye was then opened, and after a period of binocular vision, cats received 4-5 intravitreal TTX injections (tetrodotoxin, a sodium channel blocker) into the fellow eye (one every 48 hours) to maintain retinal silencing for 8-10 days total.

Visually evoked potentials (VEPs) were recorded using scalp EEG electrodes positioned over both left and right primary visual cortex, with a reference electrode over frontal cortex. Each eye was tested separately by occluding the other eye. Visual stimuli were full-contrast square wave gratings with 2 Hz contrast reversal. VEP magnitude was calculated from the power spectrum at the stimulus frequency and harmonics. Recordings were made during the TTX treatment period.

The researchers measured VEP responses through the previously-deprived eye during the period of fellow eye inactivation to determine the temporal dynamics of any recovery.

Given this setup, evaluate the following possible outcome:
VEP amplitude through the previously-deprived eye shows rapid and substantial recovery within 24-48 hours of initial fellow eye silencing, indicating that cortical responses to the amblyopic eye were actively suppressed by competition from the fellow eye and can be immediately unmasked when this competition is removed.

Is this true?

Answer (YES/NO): NO